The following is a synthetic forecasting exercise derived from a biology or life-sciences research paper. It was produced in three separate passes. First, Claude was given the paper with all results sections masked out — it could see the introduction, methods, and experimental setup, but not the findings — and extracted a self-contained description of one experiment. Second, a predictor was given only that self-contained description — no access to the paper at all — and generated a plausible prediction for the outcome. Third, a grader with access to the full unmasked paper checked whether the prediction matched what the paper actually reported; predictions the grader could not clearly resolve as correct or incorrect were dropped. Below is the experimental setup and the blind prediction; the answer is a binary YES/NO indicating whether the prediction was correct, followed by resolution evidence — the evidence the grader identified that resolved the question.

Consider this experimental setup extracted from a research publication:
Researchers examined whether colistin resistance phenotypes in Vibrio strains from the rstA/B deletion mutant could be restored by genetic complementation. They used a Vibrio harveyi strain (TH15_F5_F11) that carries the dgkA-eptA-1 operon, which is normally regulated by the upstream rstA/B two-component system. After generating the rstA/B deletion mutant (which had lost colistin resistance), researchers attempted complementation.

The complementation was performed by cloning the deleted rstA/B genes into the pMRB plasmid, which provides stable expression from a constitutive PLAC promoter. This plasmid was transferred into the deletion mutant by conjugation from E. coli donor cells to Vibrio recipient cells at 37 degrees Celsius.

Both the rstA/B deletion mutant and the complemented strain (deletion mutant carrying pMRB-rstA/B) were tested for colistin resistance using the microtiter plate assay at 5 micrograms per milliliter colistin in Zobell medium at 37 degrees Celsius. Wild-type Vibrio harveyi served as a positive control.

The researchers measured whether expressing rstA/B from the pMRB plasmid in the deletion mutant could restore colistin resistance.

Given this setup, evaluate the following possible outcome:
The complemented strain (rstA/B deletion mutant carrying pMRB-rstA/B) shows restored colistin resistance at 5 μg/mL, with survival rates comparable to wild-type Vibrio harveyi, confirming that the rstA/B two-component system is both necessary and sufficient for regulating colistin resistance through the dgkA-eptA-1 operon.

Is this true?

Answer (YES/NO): YES